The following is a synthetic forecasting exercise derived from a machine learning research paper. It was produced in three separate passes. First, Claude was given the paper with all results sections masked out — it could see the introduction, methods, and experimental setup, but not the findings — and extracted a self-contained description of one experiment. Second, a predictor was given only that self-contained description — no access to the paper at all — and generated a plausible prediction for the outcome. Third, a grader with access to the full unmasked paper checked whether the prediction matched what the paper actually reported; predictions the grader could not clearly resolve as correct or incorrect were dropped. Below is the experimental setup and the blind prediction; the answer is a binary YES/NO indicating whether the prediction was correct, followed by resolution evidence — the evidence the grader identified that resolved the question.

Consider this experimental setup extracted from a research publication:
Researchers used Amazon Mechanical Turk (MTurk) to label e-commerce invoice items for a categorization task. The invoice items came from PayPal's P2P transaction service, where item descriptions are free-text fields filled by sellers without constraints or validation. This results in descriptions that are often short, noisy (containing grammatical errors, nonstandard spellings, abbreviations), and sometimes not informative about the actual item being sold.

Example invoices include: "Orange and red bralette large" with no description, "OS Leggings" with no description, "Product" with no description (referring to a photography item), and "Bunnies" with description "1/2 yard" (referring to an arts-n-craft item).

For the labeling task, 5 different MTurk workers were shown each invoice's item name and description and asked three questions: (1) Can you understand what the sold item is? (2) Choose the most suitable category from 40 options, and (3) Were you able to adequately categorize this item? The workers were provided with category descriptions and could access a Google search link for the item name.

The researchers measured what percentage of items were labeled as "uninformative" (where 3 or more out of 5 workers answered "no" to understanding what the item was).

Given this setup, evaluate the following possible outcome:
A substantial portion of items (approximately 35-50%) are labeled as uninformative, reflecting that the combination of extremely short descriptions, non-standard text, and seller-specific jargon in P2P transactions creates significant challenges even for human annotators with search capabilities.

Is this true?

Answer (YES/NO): NO